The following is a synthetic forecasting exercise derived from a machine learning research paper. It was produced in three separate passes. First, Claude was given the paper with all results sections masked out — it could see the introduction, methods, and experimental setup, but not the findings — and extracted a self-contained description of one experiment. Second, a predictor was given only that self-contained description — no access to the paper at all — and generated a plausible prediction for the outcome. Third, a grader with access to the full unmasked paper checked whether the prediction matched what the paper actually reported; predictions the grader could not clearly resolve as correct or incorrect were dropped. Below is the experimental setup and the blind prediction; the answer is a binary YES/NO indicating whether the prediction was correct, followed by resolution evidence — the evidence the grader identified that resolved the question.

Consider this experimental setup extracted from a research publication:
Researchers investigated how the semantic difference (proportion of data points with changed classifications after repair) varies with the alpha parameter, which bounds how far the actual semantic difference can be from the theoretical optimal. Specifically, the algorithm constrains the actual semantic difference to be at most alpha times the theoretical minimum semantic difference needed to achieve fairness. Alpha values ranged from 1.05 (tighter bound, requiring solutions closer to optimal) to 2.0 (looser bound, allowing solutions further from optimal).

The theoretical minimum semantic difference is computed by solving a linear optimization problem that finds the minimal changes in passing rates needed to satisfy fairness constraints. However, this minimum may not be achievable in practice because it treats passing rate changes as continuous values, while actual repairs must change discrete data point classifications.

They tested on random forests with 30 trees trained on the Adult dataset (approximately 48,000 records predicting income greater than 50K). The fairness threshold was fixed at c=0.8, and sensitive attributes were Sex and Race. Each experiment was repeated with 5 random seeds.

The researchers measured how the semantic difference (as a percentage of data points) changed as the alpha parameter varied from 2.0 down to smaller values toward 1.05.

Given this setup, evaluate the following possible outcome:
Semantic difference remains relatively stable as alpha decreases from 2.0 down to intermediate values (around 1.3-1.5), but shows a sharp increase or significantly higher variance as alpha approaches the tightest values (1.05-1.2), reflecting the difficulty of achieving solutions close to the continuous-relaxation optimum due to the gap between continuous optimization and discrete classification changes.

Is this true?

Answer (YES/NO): NO